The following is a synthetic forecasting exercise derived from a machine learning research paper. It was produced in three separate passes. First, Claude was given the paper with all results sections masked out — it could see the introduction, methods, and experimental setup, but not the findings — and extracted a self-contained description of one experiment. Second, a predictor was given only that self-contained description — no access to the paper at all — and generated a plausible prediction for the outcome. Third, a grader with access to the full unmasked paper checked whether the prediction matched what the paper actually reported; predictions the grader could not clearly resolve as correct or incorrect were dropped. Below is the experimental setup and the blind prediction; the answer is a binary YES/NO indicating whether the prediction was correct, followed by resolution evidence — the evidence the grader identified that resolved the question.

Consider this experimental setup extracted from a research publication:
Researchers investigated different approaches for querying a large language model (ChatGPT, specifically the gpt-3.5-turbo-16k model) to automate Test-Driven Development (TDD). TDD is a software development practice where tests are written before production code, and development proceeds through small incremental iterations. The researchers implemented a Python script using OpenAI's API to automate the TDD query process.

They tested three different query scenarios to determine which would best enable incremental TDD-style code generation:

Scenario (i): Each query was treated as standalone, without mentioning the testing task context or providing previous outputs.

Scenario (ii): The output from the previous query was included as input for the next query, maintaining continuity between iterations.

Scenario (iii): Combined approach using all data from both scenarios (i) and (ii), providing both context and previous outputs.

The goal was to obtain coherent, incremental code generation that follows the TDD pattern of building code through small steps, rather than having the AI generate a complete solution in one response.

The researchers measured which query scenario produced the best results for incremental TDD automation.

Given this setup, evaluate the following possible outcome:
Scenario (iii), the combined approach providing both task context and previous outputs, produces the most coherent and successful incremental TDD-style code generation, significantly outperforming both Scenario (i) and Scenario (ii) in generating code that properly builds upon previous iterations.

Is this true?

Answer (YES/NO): NO